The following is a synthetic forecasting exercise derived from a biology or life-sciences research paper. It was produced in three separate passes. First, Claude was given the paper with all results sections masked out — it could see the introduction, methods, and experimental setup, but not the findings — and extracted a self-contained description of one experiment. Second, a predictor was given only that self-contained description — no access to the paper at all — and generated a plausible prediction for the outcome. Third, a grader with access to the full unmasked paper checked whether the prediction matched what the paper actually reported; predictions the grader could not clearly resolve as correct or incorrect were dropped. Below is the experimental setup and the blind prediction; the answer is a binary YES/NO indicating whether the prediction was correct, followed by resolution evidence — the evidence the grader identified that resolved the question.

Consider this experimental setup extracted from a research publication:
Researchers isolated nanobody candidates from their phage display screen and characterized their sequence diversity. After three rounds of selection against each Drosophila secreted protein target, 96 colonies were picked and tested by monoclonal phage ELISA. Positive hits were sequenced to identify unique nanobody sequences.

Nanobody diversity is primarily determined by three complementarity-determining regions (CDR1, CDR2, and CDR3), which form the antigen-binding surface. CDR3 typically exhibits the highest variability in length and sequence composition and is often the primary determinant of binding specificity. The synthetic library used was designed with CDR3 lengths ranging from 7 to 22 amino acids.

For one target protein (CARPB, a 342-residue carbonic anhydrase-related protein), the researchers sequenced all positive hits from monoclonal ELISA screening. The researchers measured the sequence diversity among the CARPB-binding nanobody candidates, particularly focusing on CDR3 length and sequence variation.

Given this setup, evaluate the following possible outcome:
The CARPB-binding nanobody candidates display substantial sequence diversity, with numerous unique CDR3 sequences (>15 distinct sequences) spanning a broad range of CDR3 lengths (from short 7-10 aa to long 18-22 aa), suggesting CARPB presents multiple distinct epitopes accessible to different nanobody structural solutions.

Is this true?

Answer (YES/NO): NO